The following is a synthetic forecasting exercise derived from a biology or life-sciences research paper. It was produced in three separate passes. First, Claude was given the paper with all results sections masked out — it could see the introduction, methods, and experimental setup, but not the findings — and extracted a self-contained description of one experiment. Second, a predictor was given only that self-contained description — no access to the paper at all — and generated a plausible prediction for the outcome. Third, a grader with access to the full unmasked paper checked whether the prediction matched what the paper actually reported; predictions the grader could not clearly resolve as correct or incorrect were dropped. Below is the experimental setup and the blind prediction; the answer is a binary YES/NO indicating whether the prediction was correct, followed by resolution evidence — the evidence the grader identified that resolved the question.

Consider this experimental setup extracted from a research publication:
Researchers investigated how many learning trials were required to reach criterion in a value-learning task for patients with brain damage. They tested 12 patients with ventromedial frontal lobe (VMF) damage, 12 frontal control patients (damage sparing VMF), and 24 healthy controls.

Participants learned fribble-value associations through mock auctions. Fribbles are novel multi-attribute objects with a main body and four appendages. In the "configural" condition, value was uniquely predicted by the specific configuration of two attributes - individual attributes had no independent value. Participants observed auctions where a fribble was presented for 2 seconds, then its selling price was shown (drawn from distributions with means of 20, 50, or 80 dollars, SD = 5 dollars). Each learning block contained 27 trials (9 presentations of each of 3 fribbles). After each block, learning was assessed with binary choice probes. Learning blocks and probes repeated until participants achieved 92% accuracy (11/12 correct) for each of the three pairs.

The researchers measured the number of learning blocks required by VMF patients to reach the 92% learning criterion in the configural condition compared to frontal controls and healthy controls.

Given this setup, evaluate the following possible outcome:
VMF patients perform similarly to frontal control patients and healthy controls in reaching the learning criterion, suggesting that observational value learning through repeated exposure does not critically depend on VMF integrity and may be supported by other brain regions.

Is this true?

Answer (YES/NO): YES